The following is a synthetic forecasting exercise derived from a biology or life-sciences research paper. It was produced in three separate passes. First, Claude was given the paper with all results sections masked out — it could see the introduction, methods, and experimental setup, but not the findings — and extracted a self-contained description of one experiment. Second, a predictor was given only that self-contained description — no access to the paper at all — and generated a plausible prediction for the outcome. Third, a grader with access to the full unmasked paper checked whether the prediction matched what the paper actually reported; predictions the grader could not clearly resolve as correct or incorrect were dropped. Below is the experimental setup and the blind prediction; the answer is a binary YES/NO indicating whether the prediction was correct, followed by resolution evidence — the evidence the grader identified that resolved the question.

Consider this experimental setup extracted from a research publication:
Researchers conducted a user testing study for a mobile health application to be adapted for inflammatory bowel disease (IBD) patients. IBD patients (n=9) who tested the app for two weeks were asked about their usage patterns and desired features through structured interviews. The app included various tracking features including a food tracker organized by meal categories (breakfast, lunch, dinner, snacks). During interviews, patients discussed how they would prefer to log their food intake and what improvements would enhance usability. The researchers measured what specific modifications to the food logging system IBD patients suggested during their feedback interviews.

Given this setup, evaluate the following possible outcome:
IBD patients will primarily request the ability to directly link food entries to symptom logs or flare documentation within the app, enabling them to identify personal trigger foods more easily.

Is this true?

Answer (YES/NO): NO